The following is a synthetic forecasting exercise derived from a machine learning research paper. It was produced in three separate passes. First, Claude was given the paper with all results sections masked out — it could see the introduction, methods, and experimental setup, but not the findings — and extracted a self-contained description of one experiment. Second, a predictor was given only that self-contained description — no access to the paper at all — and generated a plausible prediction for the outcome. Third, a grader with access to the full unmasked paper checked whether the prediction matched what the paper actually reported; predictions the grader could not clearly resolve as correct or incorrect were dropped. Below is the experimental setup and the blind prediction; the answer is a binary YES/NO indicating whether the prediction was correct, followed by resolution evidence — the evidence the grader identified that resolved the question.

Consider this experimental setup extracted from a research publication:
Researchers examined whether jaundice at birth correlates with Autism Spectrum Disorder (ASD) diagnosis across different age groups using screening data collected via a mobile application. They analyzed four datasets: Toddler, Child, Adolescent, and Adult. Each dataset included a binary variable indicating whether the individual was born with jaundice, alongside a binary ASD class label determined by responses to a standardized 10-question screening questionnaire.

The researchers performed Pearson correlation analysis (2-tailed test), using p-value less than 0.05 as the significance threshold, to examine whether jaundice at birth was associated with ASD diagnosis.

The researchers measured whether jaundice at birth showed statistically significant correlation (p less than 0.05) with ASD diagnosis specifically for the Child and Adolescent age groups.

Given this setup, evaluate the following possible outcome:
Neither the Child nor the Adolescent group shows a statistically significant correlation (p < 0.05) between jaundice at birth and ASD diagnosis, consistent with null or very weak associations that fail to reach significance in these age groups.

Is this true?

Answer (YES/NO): YES